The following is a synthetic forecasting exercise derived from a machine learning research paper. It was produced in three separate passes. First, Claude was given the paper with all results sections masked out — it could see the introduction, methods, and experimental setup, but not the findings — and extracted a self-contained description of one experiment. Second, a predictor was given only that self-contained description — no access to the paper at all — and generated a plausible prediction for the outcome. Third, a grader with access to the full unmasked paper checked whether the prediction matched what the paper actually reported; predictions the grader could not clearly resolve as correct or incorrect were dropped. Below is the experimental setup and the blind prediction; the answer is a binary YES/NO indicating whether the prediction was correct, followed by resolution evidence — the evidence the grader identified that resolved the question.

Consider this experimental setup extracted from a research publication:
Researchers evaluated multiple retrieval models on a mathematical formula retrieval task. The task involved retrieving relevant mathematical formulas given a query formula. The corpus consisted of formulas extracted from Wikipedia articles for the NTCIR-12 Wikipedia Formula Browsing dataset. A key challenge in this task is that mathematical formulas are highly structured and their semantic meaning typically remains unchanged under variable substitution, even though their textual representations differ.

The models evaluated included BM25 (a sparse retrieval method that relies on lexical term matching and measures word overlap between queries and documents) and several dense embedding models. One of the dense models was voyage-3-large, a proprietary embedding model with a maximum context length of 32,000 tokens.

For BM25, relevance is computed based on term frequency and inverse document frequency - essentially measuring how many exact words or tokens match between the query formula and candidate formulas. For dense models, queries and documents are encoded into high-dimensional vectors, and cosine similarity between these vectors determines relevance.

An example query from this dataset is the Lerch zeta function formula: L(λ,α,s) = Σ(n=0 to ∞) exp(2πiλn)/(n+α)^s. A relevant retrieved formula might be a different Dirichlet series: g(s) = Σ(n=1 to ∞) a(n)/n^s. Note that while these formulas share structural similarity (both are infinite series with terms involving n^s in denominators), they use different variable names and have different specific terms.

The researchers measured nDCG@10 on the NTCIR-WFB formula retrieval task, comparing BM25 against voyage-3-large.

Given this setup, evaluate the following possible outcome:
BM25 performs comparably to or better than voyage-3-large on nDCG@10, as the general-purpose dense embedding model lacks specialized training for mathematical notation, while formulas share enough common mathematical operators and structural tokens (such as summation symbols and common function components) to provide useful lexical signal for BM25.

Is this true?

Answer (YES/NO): NO